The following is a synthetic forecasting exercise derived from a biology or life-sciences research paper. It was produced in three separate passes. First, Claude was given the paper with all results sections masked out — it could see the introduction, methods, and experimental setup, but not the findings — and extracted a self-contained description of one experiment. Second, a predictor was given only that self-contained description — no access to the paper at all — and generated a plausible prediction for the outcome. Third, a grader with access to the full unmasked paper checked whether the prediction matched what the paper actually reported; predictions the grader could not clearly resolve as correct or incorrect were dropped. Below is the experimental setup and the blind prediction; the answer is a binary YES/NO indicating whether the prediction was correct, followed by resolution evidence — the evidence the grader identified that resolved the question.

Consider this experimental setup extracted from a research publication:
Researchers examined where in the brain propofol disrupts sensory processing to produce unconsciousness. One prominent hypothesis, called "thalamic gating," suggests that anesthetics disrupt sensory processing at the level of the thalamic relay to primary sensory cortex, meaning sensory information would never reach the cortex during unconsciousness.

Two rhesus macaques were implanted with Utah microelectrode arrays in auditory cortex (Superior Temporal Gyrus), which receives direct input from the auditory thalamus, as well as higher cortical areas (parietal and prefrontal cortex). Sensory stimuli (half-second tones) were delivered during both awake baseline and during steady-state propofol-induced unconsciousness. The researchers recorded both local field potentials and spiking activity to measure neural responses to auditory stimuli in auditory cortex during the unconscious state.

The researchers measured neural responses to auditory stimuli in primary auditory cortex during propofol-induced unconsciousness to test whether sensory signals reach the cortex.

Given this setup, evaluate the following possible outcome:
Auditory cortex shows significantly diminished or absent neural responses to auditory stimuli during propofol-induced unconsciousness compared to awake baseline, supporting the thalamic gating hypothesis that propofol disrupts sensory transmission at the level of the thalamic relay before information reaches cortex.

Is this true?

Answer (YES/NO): NO